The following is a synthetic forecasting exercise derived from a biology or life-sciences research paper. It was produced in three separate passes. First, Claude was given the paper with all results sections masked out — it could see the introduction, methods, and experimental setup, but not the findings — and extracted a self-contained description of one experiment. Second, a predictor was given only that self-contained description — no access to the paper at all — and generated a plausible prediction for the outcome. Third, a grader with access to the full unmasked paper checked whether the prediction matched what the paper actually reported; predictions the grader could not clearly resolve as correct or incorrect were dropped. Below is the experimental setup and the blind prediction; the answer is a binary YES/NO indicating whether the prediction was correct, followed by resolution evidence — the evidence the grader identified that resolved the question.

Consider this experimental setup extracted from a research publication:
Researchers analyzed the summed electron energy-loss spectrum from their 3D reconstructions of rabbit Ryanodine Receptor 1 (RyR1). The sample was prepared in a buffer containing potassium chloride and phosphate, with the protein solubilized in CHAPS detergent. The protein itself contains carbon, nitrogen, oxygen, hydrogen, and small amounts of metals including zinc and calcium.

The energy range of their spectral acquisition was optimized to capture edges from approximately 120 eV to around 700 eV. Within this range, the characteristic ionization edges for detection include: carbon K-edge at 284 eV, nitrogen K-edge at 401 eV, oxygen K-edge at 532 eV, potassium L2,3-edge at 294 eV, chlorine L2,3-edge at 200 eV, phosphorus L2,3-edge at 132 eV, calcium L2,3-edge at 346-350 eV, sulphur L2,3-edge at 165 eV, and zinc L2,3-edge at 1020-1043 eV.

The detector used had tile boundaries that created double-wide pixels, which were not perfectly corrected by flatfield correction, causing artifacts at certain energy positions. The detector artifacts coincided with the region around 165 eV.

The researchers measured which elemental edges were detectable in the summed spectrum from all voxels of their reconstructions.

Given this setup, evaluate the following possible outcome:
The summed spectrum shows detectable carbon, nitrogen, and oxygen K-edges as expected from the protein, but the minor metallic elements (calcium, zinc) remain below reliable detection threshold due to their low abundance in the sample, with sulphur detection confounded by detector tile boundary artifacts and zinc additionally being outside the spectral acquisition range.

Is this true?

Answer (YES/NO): NO